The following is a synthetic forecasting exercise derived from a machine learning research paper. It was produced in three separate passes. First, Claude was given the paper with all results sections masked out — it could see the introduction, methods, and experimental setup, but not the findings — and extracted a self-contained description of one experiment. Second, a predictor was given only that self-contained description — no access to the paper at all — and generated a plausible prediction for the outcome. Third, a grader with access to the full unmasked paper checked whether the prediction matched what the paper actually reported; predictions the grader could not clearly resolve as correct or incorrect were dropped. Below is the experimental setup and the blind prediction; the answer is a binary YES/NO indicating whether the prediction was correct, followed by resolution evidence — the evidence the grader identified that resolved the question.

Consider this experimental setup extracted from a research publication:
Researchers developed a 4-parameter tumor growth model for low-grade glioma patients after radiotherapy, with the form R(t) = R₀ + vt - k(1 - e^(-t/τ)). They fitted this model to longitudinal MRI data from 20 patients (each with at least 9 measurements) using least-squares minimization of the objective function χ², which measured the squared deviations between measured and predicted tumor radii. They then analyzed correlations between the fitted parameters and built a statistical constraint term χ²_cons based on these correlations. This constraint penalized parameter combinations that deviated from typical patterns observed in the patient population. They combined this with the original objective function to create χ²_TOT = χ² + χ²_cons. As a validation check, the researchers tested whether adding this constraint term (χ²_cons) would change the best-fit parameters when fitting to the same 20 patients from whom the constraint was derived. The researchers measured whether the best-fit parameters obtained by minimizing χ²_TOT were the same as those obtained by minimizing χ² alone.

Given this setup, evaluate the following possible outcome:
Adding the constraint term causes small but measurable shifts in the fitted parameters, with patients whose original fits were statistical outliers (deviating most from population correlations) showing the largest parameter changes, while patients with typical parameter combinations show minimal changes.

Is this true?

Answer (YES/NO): NO